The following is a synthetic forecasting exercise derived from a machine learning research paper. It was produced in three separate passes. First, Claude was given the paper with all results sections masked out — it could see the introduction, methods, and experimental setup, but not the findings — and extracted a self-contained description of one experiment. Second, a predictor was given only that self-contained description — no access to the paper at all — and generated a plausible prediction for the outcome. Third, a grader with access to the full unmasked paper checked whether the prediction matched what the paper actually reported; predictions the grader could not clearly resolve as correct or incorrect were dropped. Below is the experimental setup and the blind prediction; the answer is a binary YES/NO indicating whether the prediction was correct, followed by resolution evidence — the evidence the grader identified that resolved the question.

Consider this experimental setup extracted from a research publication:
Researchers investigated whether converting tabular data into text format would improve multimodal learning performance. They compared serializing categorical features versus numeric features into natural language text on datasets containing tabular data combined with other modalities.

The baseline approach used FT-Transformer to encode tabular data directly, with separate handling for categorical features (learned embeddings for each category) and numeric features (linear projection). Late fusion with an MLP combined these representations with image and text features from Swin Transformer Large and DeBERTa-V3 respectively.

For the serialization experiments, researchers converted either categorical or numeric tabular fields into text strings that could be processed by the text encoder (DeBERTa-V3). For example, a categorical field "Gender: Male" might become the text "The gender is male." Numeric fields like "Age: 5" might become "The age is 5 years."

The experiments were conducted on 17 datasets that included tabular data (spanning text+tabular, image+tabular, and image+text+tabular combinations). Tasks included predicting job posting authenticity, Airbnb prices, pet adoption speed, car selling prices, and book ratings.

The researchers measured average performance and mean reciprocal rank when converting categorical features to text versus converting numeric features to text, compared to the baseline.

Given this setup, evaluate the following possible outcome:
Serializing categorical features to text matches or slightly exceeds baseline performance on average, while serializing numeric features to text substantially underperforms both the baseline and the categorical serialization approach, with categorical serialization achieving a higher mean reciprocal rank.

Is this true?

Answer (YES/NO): YES